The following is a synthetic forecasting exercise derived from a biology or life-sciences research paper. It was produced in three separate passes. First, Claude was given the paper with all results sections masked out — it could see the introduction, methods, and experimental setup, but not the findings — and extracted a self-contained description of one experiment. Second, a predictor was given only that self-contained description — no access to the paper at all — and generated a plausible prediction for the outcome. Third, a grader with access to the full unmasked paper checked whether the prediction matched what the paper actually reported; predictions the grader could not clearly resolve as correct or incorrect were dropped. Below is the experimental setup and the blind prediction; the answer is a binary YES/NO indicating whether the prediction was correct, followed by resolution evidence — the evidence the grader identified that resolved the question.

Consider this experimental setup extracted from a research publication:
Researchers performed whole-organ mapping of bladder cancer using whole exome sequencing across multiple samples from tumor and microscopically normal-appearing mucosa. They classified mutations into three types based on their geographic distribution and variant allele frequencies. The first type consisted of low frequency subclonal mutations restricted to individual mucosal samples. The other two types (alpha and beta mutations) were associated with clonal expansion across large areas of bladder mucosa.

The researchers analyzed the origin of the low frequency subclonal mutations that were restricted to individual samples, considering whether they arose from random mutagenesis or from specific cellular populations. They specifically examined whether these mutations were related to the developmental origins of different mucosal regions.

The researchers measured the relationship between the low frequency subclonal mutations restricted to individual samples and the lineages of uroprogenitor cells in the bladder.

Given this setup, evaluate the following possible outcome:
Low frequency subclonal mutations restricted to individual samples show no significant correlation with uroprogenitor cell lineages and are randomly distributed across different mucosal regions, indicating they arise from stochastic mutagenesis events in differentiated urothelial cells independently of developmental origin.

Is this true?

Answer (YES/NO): NO